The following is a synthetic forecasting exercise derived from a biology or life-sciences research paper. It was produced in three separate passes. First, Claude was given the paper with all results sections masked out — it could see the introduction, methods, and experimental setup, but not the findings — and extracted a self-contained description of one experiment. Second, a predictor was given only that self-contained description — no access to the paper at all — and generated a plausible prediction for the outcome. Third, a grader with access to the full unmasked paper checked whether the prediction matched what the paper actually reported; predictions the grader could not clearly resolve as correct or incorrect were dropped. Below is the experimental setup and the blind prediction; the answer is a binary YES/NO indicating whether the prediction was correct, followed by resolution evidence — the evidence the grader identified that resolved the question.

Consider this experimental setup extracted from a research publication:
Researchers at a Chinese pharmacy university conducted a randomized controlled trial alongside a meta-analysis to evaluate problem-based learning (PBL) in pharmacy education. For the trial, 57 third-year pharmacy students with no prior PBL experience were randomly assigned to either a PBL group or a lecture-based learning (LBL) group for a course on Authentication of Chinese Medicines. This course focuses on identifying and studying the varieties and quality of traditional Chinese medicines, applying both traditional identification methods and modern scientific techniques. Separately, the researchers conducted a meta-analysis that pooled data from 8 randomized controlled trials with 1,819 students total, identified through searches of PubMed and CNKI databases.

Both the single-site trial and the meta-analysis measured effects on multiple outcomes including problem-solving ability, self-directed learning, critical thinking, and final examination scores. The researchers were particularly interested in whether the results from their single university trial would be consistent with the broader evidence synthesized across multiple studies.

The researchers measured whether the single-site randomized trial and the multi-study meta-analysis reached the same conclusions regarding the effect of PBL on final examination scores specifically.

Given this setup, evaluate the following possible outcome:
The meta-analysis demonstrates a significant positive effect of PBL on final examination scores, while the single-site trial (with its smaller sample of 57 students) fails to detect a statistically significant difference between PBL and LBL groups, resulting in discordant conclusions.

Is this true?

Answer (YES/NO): NO